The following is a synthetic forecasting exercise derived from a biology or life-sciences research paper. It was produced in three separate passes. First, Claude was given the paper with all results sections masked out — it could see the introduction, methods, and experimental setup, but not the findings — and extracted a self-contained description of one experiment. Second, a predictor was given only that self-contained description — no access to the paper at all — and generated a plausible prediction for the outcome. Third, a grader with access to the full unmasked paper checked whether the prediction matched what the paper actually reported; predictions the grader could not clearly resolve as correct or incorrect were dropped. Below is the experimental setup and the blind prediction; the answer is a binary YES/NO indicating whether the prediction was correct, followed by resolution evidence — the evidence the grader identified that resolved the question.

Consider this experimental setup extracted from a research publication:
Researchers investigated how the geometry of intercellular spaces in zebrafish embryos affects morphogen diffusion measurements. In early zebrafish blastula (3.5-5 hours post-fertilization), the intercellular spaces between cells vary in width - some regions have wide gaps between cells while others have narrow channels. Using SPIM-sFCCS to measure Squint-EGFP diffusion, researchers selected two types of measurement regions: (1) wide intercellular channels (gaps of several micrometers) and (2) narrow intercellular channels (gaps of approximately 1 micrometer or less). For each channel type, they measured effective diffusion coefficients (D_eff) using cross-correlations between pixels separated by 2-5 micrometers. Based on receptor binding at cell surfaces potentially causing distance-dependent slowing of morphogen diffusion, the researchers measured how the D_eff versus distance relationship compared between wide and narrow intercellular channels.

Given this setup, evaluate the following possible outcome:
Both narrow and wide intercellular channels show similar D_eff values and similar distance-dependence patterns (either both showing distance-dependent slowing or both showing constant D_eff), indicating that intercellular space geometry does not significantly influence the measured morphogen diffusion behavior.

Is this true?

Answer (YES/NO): NO